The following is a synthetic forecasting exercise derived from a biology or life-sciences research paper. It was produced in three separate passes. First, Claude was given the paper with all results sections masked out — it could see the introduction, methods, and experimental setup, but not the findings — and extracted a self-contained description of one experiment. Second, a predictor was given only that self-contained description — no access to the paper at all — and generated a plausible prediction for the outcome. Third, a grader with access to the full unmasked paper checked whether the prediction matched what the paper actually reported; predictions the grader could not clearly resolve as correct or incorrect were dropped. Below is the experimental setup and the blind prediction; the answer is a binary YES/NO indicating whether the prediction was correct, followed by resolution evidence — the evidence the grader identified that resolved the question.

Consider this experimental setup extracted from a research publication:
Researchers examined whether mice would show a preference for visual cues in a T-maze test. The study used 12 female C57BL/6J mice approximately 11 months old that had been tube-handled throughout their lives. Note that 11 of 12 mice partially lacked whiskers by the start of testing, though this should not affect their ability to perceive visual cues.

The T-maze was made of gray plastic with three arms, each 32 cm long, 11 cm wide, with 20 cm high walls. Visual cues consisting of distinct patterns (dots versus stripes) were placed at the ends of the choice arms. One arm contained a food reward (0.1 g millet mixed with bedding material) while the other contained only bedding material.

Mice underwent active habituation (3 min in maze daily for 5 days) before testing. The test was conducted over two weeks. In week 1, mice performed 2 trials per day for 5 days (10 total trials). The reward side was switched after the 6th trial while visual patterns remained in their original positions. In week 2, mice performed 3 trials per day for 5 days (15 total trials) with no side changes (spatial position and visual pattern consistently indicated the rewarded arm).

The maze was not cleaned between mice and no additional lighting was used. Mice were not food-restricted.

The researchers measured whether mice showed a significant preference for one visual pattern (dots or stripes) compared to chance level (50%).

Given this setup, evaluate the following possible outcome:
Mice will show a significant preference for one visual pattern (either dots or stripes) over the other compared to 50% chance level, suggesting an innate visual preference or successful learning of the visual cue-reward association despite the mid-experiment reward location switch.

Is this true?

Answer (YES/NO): NO